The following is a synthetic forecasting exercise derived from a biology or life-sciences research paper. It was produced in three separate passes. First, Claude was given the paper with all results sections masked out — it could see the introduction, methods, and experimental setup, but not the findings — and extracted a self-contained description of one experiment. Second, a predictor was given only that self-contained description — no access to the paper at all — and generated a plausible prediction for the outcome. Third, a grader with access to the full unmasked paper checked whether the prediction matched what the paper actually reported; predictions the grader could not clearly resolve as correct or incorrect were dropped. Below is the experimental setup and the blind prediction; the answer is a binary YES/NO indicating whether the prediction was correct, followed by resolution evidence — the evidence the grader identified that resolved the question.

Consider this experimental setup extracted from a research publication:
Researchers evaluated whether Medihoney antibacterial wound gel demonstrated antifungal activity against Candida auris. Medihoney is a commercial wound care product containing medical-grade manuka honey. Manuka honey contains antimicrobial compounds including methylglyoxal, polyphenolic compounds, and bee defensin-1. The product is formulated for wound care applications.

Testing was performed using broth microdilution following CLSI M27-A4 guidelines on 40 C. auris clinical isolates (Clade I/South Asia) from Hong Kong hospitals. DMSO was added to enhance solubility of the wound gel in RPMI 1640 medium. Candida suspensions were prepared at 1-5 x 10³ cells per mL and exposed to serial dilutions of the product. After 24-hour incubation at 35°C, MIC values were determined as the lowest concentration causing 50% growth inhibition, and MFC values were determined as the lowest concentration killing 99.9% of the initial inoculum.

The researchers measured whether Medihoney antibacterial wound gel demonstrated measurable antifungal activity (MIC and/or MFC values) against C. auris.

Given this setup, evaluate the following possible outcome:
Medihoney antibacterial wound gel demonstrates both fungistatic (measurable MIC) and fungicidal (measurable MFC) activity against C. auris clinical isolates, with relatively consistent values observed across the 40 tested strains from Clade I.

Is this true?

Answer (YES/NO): NO